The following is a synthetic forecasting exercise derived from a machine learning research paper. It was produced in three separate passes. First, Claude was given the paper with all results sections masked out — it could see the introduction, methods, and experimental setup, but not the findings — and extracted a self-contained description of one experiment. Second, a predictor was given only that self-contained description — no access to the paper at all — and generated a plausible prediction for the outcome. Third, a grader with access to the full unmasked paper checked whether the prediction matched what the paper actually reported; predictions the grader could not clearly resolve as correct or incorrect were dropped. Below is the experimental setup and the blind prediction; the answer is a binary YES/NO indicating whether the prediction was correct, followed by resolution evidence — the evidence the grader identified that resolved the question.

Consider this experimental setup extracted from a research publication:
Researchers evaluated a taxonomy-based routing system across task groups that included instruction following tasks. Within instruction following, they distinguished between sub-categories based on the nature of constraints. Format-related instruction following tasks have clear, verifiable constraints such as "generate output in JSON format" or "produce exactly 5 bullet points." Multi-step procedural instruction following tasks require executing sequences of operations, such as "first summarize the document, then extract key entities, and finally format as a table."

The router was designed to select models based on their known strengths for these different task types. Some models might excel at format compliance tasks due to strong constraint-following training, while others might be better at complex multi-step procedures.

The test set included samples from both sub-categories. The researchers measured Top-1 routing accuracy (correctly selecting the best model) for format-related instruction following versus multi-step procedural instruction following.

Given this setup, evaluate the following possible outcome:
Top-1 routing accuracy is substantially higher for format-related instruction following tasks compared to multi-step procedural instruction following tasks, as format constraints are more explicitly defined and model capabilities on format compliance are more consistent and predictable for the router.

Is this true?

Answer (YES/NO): NO